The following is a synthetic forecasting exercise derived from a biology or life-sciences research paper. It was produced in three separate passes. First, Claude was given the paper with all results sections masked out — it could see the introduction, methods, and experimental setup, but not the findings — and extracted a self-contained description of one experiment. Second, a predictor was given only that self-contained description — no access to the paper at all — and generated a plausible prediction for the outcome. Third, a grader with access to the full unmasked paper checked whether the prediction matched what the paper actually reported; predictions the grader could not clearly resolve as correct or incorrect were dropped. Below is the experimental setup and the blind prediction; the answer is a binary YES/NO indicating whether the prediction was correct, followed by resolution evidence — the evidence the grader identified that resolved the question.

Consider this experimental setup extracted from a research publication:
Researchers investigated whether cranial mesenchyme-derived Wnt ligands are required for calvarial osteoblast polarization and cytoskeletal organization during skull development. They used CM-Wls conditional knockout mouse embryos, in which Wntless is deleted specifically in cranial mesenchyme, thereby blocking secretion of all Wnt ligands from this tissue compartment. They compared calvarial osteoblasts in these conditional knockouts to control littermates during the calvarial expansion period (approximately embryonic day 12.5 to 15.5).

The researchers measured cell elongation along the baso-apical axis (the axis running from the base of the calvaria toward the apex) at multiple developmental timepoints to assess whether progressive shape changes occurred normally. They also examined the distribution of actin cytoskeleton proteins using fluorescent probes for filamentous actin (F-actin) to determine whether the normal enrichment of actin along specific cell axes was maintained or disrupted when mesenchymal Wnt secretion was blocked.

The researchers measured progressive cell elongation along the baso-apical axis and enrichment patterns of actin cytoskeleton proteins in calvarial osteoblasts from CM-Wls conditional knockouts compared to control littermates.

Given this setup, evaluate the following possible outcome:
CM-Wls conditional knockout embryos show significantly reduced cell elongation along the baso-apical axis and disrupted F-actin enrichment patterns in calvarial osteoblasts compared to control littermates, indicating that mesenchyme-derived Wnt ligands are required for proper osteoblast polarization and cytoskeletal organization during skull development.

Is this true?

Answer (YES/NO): YES